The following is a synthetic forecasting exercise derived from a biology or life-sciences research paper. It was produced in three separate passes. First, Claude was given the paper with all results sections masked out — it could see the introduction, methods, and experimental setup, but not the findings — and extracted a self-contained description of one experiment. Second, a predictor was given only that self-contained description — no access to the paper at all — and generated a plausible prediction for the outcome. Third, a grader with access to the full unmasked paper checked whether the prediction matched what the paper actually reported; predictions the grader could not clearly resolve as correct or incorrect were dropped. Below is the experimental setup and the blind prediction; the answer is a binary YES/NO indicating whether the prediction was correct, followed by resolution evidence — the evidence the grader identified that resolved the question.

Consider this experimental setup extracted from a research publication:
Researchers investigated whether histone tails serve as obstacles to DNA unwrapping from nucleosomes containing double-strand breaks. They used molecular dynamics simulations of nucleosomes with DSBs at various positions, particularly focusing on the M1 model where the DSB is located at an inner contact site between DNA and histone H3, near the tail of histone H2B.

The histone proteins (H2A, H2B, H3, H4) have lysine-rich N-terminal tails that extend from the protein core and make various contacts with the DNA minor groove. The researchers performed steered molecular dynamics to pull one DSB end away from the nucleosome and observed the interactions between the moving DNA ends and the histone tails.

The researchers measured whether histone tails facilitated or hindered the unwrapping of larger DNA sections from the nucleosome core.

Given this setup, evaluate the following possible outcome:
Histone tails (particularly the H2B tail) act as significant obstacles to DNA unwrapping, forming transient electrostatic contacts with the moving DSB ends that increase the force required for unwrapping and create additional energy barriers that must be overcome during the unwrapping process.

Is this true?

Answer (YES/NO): NO